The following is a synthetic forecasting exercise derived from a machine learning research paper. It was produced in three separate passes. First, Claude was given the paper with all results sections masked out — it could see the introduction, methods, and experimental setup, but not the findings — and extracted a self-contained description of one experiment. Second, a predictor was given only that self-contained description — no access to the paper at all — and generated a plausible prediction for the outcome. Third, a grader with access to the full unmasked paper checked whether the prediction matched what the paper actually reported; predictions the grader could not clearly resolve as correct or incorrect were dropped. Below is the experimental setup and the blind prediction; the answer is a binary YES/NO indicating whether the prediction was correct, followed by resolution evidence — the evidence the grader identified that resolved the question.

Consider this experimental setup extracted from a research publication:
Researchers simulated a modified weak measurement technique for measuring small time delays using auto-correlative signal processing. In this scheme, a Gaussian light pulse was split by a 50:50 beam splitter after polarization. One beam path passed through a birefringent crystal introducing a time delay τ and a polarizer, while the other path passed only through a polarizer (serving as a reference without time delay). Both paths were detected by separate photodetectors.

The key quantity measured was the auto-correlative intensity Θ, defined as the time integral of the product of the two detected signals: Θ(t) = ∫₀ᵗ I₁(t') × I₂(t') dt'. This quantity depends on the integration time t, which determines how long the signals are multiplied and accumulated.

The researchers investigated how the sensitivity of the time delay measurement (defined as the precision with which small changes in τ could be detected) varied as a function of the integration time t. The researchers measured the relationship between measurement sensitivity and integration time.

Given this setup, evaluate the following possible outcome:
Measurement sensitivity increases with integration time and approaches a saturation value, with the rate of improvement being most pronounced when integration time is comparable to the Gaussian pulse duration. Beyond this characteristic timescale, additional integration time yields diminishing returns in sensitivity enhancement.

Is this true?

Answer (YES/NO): NO